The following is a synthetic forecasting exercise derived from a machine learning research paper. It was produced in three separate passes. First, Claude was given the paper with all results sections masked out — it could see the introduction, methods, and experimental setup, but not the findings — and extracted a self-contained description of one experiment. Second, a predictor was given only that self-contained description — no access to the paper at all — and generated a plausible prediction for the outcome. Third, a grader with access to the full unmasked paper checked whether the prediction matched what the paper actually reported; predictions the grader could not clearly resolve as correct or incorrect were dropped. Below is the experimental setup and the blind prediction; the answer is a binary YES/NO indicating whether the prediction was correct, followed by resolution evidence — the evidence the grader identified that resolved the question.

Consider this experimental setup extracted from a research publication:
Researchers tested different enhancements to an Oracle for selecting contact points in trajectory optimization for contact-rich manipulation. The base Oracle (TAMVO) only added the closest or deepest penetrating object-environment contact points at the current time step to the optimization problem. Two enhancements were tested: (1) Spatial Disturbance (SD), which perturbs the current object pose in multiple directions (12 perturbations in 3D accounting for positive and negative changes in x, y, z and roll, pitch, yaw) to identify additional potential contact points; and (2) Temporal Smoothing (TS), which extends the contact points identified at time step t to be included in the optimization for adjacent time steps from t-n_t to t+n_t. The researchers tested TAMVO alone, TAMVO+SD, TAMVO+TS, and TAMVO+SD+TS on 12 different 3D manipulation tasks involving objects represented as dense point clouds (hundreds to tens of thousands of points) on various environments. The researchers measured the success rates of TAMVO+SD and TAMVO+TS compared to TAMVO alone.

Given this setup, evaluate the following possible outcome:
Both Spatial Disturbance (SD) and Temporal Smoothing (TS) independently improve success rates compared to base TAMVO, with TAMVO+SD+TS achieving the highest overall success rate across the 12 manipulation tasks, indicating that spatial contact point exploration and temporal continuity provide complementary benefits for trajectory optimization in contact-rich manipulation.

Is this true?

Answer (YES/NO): YES